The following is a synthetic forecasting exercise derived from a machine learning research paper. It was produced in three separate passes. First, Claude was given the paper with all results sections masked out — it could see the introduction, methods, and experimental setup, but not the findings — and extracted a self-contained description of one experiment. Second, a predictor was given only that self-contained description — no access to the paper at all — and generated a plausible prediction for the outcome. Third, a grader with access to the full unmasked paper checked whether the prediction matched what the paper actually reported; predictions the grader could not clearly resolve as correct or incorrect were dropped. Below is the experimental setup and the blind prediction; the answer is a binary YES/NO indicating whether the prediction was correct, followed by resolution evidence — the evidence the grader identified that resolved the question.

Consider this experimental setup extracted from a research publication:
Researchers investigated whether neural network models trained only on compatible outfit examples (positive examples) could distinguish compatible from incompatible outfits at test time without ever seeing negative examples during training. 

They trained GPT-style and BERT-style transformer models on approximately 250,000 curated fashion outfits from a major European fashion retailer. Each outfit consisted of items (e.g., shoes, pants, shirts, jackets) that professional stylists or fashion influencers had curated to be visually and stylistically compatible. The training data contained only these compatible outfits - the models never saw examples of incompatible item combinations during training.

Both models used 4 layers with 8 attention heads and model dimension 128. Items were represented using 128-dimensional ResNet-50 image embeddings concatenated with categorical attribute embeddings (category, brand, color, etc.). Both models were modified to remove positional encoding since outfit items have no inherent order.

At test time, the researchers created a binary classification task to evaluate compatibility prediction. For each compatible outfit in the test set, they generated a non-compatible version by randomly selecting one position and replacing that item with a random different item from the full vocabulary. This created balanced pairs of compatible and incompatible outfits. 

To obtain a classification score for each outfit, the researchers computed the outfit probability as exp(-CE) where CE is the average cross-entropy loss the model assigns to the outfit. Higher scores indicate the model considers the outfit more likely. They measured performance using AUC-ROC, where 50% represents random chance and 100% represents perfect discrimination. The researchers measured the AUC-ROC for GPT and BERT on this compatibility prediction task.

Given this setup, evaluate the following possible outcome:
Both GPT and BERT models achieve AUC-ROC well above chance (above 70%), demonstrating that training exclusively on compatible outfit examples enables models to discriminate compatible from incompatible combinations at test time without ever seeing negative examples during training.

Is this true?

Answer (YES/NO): YES